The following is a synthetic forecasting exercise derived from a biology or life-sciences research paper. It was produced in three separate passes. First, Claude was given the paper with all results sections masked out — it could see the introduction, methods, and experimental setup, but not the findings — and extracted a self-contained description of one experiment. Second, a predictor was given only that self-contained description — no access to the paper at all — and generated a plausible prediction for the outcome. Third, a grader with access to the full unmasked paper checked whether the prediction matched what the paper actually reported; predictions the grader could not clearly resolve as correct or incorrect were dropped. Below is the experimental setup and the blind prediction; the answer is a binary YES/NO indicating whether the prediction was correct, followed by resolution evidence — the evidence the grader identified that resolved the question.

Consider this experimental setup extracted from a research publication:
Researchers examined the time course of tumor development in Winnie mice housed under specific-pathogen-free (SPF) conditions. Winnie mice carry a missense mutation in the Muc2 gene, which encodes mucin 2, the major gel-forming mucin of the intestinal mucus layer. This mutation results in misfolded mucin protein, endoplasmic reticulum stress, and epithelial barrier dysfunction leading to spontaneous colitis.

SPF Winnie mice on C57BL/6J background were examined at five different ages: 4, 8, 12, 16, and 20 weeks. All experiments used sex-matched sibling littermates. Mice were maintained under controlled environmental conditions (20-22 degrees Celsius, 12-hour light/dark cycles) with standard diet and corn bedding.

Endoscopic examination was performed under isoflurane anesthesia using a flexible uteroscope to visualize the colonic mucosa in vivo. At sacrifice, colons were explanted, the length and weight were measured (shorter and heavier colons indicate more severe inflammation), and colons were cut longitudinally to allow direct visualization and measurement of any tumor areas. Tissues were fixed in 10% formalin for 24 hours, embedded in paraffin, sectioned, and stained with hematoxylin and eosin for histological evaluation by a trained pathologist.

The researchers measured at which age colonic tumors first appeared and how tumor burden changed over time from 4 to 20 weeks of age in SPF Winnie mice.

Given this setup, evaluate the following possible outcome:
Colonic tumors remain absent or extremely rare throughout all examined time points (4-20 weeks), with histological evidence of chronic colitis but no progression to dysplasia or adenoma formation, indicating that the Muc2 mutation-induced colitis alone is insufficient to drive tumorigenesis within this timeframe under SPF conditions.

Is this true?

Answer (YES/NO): NO